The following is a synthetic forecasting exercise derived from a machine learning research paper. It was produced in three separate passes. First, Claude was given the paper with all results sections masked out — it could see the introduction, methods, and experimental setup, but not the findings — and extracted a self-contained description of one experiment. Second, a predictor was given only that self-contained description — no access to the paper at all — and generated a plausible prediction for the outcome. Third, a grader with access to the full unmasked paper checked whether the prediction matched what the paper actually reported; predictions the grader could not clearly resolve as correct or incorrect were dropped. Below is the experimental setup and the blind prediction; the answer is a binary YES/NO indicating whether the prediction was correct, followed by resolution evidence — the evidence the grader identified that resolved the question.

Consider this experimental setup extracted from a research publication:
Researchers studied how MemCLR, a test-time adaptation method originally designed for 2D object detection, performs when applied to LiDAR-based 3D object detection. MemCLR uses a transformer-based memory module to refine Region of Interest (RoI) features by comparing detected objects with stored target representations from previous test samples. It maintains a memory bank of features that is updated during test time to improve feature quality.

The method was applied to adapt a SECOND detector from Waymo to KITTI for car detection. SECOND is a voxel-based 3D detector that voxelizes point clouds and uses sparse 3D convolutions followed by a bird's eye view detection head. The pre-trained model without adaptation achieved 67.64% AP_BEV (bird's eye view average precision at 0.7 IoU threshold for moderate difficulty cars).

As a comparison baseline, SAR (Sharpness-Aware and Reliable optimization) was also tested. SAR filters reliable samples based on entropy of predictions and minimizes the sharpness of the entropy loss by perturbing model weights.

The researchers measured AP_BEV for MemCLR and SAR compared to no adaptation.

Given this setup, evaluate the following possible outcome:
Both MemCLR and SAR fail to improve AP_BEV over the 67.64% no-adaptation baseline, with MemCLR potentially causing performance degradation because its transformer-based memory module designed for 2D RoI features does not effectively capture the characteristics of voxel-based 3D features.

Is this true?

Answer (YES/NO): YES